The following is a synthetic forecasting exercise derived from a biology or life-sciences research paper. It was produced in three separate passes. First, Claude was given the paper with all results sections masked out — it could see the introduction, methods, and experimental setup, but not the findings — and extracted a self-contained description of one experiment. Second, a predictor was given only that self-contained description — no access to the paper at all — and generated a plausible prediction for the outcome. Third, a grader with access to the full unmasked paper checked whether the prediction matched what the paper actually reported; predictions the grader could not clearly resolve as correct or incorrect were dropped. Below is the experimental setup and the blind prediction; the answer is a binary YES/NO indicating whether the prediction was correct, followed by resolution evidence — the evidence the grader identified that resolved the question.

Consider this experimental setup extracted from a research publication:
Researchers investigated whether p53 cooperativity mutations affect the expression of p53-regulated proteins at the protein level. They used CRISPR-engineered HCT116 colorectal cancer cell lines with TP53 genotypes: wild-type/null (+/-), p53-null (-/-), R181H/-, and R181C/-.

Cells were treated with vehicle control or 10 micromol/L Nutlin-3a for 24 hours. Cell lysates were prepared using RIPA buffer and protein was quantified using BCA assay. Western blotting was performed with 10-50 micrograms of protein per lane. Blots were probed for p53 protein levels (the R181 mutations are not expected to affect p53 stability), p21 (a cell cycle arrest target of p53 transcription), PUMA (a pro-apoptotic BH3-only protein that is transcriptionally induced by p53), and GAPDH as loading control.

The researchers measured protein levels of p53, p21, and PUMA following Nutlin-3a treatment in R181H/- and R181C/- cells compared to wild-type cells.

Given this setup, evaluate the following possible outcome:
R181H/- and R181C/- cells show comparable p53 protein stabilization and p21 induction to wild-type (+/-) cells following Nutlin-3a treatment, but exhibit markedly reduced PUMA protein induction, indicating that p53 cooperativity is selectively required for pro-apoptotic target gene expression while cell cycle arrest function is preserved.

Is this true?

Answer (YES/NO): NO